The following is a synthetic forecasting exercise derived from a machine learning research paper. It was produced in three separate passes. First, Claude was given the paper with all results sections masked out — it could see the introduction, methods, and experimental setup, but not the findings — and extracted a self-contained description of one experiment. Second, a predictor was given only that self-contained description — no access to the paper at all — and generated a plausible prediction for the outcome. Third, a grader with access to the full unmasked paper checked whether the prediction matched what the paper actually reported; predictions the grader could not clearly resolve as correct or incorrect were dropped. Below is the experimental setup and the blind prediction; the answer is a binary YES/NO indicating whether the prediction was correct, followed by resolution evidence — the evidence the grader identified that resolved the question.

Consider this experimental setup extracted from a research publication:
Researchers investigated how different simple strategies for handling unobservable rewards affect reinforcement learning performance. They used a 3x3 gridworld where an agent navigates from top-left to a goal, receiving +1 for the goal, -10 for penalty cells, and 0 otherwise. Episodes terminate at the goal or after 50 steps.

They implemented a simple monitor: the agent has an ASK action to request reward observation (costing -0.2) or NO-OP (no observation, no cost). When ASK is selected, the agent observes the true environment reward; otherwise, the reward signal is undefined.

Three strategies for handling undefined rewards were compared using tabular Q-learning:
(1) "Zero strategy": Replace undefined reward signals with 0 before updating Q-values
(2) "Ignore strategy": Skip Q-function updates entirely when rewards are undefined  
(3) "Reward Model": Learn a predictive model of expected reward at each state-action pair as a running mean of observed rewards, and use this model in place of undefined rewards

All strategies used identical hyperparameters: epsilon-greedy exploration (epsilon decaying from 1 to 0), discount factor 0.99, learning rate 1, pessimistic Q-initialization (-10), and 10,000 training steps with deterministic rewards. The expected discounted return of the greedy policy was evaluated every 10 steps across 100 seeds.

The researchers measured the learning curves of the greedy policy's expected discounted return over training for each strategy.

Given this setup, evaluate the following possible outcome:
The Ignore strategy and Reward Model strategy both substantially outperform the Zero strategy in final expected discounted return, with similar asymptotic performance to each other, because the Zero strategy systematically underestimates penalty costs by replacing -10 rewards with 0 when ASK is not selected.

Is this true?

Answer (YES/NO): NO